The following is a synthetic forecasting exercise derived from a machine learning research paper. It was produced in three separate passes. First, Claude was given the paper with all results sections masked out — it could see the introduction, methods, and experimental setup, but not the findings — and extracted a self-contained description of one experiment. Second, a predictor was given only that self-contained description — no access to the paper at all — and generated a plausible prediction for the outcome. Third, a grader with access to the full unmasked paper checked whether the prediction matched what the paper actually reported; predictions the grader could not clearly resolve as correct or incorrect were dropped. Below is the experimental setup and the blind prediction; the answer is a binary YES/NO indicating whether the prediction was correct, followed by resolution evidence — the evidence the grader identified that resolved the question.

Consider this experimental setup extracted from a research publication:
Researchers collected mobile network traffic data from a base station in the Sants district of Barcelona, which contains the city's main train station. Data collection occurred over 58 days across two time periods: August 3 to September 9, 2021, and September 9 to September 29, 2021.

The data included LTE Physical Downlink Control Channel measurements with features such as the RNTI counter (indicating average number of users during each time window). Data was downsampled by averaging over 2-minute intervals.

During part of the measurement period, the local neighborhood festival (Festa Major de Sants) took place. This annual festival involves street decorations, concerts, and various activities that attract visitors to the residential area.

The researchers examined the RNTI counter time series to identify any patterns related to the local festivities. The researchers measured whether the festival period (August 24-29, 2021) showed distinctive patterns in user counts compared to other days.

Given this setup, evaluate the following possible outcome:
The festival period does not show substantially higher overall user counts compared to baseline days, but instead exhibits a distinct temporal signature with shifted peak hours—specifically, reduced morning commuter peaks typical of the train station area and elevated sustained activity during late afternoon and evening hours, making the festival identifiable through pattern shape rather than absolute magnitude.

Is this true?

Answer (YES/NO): NO